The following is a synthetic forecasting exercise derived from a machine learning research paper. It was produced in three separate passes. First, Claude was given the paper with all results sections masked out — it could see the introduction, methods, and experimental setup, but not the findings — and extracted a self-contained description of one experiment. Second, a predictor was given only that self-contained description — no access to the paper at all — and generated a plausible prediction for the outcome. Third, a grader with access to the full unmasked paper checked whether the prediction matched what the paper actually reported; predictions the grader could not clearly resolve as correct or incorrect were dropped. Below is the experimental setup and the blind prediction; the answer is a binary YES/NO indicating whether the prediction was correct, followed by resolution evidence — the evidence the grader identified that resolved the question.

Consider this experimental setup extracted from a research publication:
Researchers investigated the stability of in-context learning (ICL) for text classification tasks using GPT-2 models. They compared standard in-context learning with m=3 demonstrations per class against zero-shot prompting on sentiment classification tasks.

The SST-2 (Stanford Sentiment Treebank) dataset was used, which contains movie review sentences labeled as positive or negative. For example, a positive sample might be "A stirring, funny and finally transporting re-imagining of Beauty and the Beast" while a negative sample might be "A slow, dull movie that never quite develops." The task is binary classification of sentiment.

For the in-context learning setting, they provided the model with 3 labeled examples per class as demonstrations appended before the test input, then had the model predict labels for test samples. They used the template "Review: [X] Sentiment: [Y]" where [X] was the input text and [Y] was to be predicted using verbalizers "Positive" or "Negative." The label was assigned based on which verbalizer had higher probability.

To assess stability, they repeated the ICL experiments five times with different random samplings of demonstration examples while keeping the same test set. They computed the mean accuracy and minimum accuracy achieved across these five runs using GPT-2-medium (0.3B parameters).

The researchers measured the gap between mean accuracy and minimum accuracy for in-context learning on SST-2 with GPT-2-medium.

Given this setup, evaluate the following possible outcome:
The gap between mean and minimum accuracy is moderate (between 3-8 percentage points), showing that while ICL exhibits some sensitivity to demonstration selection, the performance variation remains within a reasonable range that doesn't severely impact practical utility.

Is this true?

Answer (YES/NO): NO